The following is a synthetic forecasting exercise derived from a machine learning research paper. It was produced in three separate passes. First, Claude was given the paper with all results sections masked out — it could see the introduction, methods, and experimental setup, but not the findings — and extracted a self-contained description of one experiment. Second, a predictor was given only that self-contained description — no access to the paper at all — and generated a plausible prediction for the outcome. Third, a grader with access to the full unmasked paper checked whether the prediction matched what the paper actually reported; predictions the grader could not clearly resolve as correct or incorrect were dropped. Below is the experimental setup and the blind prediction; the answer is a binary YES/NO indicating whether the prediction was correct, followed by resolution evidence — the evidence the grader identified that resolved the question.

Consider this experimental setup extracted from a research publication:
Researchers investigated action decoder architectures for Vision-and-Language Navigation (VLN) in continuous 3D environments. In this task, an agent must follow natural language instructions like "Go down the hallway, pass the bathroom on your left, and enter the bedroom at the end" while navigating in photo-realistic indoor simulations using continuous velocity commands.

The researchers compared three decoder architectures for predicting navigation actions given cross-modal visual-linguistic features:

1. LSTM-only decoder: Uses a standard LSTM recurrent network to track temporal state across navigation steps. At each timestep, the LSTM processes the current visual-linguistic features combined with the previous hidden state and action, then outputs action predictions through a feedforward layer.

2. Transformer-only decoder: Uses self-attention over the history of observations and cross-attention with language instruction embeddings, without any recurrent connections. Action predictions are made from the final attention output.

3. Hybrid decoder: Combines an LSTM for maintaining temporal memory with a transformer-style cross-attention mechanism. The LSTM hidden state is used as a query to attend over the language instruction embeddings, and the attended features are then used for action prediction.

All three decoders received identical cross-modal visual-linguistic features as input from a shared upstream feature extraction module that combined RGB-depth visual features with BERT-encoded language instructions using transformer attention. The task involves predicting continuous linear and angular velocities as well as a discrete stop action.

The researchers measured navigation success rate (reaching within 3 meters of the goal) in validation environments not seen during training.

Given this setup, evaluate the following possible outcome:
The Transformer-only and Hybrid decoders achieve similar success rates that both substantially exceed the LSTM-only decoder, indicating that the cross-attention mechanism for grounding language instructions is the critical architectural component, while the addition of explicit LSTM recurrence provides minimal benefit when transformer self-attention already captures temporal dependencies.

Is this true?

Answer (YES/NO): NO